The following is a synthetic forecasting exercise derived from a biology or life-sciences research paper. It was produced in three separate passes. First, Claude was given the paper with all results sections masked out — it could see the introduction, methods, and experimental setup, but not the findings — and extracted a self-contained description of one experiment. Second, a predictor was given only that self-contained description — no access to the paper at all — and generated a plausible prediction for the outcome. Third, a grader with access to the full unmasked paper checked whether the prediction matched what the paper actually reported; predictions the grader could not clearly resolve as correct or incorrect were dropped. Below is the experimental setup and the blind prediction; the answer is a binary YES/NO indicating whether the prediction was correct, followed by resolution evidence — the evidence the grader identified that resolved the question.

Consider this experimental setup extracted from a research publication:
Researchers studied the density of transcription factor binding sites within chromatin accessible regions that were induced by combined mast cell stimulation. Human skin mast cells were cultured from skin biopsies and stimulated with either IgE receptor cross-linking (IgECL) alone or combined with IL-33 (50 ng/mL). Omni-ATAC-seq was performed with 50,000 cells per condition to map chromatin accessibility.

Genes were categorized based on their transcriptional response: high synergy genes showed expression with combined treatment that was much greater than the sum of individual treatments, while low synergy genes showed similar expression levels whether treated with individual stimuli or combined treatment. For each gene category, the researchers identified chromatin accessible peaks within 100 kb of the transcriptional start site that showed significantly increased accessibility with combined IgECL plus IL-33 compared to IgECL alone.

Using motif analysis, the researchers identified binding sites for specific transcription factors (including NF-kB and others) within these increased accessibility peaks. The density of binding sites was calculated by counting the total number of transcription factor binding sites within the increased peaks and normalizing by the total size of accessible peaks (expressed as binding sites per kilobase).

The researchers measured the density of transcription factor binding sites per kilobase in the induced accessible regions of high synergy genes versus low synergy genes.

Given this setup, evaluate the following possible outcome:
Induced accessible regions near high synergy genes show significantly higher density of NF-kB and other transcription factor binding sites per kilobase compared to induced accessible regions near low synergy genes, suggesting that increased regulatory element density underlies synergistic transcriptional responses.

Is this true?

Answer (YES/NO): YES